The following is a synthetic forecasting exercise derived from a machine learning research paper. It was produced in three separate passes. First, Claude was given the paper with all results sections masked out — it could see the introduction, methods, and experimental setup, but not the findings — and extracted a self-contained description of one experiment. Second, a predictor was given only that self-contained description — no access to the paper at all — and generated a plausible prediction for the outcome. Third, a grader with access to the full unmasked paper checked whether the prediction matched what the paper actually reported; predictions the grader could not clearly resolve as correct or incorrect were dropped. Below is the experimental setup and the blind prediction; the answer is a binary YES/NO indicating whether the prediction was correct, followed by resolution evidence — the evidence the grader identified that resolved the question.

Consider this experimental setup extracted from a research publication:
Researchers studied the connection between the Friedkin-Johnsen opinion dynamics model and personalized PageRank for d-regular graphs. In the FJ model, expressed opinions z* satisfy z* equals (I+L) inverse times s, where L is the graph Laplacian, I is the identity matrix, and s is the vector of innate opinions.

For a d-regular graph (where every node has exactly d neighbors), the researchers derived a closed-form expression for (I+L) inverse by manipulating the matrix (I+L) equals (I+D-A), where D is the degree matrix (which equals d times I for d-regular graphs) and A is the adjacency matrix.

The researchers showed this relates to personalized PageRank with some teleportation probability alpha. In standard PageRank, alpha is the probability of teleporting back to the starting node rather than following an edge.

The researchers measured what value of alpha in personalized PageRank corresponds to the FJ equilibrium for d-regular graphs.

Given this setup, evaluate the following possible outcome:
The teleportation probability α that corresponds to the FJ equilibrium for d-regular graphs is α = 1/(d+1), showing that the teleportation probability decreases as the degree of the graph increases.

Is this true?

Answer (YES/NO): YES